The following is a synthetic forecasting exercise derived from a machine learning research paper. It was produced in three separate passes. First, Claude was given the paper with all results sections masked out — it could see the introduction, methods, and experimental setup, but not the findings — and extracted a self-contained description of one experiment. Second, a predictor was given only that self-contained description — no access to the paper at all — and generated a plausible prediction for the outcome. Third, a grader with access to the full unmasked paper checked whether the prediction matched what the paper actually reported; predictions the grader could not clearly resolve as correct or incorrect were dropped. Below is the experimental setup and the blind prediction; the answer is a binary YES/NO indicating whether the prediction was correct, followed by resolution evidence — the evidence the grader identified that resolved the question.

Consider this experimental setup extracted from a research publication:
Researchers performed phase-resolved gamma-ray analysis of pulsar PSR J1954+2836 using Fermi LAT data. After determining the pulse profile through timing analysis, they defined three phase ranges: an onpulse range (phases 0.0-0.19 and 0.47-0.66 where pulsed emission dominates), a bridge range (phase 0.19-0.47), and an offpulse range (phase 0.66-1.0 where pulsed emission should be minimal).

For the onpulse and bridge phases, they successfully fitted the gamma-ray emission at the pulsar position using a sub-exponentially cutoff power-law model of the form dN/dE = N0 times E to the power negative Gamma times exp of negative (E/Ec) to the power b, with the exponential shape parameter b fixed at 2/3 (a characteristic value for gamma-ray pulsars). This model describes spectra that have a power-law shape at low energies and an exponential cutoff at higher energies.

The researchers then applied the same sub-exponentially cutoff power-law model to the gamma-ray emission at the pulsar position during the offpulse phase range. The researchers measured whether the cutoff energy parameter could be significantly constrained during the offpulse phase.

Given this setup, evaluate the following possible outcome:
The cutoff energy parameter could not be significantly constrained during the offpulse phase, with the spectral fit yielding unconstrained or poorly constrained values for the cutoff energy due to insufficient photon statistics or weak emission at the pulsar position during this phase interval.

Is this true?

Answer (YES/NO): YES